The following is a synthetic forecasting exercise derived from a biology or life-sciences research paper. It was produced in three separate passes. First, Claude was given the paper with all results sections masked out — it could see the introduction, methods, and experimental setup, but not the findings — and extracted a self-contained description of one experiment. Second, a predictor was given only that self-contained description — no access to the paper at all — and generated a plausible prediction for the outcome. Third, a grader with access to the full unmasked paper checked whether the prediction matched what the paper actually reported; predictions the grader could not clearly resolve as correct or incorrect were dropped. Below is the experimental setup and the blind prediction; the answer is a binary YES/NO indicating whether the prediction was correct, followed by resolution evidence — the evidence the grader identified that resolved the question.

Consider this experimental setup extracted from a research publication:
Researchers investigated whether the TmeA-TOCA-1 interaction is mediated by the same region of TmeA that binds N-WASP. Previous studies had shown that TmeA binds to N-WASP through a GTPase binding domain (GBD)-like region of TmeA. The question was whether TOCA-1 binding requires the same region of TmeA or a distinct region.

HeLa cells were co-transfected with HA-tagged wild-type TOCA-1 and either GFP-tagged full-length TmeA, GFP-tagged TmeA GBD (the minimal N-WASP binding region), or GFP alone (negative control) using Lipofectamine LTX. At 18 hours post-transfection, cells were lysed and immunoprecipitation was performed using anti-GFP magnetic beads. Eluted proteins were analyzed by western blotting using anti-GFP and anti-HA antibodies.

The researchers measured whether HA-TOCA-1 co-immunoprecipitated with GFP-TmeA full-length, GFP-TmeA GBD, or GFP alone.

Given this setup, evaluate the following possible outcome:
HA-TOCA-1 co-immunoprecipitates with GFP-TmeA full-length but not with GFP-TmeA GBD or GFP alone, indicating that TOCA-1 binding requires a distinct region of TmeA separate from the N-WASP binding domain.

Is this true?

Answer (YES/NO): NO